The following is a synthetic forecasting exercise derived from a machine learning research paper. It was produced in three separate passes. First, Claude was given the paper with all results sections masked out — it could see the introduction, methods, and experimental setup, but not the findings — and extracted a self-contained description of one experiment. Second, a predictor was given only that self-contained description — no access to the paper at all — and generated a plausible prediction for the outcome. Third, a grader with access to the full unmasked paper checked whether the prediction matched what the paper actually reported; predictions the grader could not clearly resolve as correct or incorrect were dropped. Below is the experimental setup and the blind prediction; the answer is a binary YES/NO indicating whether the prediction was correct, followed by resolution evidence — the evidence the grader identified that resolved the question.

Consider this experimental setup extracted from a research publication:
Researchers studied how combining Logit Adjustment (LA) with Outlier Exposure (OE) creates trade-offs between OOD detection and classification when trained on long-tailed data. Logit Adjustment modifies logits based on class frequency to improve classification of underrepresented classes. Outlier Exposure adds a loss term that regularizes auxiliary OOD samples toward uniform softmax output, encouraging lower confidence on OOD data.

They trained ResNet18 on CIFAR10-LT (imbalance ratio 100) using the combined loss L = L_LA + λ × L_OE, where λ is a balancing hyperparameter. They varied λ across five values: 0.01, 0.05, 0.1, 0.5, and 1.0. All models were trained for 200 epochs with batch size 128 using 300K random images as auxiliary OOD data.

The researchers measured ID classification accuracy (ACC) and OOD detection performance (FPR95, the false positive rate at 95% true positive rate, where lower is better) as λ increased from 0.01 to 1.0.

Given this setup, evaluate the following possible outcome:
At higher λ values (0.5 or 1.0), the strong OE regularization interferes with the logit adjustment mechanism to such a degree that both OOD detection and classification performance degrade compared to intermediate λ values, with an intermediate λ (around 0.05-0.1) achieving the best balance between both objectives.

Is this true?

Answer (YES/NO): NO